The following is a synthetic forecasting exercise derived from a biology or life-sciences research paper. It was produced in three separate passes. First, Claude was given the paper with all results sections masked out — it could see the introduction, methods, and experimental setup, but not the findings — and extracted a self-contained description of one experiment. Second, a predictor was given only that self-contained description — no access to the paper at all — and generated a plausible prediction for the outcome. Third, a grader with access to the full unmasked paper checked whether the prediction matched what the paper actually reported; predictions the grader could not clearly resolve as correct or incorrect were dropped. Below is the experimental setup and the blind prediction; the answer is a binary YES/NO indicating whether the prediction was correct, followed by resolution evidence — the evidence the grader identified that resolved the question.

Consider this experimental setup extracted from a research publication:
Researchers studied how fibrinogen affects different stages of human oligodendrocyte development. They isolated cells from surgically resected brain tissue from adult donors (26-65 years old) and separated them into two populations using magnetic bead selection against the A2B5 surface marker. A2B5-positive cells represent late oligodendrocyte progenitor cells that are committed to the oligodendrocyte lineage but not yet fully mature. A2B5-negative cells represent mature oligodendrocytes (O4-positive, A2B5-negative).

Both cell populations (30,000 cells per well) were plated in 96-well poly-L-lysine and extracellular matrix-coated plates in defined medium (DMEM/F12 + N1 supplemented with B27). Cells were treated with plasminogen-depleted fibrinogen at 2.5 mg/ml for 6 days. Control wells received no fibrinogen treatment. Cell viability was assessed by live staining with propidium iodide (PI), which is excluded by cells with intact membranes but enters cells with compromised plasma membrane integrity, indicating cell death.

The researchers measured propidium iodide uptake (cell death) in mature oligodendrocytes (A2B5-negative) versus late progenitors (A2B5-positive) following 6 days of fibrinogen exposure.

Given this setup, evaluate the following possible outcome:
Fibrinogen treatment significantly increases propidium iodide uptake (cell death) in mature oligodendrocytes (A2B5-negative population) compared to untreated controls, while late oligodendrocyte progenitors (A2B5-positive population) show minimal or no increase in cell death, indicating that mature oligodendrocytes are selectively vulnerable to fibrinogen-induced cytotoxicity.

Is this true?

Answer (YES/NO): NO